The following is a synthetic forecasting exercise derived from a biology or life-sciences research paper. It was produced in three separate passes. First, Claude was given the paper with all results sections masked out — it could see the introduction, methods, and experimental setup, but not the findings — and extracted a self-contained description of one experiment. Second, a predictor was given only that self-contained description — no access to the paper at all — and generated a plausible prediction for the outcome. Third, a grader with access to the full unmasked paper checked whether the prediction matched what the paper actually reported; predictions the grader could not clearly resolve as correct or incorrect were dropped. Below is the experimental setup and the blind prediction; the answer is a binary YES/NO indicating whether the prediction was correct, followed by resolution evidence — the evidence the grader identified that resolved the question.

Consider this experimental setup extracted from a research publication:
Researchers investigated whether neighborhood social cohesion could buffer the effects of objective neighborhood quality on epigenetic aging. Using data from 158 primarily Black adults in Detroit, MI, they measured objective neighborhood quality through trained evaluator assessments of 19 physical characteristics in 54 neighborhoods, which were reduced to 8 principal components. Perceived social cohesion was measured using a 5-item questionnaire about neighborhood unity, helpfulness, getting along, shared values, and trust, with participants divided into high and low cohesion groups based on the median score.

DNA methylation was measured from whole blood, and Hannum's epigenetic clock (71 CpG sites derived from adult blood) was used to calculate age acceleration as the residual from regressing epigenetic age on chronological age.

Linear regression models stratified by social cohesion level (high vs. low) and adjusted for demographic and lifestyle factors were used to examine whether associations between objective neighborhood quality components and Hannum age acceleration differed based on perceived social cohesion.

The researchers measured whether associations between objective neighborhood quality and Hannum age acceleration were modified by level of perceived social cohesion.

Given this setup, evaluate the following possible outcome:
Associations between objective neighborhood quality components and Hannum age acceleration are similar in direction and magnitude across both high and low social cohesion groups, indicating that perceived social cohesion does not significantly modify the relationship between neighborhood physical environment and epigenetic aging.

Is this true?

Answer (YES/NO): NO